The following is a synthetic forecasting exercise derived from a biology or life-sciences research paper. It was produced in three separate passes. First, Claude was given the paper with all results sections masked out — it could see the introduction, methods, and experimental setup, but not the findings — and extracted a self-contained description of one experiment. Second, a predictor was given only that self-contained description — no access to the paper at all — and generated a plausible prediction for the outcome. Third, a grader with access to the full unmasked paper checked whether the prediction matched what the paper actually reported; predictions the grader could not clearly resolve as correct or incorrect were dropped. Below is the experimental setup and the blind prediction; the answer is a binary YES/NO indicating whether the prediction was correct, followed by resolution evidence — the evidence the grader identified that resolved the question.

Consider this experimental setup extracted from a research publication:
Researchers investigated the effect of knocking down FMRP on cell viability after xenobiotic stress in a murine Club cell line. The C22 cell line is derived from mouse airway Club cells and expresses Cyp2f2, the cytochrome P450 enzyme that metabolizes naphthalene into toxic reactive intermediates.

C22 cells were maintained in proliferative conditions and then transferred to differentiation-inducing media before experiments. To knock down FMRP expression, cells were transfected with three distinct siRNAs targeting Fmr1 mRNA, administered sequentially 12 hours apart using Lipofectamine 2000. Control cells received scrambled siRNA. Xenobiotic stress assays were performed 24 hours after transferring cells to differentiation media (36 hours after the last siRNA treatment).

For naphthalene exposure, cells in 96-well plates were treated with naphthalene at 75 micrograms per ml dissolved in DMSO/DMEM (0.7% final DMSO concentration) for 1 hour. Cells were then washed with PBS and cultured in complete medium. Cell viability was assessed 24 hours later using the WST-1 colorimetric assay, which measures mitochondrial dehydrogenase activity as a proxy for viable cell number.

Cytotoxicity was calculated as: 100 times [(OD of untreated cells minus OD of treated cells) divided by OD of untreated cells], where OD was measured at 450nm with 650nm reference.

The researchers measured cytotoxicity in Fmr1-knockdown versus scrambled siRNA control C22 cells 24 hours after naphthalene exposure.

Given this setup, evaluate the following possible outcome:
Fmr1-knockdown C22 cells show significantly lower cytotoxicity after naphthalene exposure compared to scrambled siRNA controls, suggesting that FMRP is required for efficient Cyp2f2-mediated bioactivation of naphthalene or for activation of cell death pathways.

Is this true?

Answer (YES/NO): NO